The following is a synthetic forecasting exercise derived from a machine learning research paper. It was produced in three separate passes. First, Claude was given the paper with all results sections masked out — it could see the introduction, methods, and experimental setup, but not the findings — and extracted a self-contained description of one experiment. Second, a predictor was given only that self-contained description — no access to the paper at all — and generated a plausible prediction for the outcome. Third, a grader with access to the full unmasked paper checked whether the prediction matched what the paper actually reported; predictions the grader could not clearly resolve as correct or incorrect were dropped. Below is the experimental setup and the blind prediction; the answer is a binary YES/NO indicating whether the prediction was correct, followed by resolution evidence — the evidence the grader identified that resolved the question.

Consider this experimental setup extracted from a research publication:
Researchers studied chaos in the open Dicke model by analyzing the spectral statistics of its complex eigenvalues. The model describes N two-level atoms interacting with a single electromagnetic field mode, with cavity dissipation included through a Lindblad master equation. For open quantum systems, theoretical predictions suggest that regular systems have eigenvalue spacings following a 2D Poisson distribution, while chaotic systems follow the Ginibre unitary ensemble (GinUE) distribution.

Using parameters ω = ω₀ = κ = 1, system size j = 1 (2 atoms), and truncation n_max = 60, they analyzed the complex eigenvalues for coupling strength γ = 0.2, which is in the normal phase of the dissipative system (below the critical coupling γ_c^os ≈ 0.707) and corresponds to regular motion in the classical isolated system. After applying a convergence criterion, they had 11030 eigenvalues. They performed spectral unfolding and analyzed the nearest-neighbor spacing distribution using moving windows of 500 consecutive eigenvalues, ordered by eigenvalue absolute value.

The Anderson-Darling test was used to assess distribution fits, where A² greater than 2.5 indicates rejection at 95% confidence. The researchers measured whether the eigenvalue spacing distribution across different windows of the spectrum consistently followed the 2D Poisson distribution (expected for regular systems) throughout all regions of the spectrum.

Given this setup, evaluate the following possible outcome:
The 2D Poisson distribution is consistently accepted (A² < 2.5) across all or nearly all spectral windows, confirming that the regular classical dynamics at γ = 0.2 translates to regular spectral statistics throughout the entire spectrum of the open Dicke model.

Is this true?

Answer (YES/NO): NO